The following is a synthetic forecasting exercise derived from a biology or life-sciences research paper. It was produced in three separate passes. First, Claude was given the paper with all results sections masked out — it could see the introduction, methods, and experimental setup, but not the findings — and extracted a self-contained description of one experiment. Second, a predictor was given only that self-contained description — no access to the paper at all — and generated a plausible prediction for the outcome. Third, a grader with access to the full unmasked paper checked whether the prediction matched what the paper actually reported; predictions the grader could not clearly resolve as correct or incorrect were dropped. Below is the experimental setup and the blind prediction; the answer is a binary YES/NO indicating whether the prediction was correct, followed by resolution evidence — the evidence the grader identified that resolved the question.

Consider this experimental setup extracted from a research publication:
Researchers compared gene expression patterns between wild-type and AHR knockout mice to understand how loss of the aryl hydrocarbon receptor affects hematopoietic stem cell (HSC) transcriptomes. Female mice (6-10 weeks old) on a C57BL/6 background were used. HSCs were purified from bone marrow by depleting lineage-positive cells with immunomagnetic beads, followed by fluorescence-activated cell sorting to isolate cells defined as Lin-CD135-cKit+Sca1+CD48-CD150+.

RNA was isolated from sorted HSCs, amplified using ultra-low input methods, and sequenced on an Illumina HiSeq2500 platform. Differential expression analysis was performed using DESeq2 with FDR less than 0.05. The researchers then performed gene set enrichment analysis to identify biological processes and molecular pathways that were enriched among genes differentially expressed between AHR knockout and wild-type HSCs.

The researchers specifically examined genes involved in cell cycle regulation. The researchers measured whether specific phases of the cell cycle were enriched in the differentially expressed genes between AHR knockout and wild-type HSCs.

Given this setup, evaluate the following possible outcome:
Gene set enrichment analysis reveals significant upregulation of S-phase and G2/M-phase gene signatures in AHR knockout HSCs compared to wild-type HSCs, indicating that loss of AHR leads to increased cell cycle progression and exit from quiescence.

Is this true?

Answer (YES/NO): NO